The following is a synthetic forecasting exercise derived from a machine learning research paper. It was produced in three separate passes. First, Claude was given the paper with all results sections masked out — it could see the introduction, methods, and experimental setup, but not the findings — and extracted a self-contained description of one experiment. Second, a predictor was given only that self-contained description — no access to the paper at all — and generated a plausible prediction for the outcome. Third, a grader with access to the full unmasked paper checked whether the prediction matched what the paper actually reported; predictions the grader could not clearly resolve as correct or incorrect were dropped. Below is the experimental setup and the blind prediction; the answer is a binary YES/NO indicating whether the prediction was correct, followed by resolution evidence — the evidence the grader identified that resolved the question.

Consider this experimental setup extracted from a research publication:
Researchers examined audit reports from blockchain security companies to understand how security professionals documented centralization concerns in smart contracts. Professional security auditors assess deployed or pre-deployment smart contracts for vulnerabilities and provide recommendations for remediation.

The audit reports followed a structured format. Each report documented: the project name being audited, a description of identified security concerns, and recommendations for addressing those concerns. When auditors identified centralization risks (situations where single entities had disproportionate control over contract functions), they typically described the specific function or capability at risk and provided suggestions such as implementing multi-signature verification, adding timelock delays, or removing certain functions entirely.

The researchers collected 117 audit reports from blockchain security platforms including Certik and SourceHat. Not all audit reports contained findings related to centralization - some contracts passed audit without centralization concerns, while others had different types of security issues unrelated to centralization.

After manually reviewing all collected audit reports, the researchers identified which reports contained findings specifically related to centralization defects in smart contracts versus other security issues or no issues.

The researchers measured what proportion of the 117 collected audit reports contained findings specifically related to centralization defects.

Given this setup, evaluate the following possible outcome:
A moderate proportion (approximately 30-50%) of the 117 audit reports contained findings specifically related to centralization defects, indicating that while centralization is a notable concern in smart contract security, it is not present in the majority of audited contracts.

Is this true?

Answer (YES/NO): YES